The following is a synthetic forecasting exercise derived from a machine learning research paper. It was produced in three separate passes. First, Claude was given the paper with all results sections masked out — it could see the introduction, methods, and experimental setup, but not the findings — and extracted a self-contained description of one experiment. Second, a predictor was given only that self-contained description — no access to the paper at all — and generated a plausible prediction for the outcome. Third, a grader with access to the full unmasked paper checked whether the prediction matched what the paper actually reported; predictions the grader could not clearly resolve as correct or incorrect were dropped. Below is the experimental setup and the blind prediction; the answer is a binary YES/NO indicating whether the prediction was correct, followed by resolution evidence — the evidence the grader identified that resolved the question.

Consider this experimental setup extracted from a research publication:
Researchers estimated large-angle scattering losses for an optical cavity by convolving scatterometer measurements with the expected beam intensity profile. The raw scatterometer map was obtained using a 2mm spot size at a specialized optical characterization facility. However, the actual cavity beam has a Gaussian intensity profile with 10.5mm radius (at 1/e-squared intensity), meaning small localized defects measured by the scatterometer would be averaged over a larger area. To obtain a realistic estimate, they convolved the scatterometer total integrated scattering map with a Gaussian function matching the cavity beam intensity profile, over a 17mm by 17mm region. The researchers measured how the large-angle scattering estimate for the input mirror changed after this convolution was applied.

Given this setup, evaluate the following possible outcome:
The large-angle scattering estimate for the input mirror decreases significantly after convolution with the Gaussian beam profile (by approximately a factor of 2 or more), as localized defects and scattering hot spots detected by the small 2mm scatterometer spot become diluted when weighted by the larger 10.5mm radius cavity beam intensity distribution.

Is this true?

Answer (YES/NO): YES